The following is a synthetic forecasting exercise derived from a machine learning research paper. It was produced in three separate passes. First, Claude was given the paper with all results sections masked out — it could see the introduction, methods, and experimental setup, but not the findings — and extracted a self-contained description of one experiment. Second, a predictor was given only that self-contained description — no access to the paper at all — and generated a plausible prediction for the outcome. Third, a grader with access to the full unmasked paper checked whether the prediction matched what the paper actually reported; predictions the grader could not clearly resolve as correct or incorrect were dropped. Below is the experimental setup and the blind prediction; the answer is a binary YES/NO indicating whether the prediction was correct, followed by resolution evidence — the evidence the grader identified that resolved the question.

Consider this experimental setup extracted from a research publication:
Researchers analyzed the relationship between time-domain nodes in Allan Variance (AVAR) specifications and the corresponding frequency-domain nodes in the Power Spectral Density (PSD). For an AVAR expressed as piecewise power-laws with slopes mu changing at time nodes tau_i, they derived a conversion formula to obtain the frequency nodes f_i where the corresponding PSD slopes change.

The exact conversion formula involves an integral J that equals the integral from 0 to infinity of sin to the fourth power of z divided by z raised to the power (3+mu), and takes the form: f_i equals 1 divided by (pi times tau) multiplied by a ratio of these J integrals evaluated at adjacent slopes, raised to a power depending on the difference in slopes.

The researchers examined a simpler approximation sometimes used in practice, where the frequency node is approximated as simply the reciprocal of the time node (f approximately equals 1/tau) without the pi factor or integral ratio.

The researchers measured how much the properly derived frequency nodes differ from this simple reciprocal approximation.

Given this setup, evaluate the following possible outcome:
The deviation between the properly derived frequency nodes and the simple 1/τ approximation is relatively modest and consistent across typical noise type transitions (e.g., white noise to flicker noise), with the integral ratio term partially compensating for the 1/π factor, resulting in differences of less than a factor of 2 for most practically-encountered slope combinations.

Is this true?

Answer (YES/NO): NO